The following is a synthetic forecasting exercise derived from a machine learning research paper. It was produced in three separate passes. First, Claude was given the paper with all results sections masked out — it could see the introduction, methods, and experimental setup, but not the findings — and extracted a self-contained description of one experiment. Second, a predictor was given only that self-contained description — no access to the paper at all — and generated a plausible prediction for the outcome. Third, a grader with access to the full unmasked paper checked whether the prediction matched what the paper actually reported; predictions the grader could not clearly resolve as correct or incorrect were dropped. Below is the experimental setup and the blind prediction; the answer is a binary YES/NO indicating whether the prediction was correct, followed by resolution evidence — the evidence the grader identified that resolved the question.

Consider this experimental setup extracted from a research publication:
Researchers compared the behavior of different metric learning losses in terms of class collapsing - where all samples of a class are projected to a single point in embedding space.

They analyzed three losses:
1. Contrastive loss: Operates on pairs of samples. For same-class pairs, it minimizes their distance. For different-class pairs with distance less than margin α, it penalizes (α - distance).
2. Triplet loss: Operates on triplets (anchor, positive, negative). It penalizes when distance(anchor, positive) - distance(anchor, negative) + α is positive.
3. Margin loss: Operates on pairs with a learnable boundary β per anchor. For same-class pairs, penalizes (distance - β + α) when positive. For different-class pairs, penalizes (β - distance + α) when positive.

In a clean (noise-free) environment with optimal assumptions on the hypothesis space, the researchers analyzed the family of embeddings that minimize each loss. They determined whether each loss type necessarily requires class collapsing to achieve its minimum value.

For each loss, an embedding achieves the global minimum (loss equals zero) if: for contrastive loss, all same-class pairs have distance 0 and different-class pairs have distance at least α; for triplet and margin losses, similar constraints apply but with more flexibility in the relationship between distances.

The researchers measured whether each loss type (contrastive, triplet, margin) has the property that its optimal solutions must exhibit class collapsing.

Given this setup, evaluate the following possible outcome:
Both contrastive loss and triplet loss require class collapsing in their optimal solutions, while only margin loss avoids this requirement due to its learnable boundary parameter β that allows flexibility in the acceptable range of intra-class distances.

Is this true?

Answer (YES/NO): NO